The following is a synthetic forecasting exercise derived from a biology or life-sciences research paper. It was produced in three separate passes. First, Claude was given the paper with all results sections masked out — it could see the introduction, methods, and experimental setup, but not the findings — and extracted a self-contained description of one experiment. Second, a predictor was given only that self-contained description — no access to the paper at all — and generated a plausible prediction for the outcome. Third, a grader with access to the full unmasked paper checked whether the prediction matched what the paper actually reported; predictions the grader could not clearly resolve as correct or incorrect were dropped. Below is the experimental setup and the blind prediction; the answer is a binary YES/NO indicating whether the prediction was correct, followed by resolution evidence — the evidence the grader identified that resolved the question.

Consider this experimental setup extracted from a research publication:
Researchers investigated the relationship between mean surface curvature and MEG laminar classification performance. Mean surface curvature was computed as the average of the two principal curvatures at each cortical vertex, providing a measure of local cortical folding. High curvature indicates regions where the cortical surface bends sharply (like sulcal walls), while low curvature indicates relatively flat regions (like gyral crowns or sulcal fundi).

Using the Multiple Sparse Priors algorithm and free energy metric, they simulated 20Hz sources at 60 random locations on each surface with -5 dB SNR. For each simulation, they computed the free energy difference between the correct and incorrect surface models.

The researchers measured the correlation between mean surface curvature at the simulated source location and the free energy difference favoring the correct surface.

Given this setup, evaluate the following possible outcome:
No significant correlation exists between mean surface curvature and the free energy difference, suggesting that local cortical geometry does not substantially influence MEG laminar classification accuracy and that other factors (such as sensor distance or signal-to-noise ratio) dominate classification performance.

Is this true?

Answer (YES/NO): NO